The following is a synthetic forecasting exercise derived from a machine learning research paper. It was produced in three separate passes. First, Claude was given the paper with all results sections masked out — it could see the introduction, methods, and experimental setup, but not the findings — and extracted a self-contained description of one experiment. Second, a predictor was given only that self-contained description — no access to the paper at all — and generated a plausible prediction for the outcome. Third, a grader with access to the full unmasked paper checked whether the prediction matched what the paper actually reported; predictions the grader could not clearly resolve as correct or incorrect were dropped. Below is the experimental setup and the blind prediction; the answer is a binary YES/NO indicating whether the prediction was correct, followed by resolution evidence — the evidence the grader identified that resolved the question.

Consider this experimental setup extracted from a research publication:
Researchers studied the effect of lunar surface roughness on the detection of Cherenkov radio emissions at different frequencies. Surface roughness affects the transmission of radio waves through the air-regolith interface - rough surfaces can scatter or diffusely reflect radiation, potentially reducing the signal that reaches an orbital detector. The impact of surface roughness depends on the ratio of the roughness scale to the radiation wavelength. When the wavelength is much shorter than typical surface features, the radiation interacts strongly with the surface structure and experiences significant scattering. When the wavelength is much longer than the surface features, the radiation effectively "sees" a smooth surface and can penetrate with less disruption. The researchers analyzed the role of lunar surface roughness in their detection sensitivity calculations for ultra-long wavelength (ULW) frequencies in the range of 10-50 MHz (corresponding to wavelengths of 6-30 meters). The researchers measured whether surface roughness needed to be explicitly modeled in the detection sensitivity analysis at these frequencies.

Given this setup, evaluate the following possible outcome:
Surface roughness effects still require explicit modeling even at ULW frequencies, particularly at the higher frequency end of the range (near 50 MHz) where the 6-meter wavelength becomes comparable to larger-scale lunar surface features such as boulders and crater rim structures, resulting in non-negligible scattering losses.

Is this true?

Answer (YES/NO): NO